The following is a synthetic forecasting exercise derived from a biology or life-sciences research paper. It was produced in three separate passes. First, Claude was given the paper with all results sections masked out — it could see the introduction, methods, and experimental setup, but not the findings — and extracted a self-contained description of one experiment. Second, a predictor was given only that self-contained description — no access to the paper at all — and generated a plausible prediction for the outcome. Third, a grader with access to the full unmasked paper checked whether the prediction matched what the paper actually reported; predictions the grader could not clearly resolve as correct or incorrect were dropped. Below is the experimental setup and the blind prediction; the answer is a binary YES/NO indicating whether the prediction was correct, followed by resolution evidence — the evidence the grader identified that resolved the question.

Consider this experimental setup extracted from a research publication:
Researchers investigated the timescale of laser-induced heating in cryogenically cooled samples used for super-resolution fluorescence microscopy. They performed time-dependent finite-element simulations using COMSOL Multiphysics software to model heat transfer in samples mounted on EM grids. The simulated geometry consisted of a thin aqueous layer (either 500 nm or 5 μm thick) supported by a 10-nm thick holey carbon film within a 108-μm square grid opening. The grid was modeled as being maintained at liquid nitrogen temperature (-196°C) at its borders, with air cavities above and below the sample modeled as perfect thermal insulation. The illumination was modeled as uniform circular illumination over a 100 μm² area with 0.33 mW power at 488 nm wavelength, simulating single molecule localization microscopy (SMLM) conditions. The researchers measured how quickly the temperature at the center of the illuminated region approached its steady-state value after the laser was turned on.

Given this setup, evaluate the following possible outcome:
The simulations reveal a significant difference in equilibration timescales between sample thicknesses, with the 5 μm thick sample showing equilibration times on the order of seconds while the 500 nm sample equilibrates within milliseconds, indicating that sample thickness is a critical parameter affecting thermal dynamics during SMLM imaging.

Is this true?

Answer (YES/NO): NO